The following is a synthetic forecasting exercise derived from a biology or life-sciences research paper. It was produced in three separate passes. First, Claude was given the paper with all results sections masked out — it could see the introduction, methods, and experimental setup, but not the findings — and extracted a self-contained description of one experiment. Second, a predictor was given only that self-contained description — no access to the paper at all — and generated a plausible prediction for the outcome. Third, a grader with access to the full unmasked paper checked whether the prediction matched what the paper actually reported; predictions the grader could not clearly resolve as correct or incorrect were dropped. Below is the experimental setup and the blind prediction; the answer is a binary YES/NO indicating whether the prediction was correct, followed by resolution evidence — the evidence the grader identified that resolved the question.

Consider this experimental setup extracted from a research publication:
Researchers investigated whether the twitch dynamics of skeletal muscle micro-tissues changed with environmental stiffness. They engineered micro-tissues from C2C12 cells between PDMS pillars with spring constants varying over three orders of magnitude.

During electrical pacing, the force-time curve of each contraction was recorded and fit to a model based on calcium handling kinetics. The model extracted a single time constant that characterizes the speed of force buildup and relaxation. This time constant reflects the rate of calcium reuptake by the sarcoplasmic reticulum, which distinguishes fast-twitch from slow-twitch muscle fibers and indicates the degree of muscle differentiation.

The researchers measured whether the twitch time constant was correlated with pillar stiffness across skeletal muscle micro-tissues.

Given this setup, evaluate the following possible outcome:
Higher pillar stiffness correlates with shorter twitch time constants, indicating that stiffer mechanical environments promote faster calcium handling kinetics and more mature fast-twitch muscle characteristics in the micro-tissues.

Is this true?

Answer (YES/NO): NO